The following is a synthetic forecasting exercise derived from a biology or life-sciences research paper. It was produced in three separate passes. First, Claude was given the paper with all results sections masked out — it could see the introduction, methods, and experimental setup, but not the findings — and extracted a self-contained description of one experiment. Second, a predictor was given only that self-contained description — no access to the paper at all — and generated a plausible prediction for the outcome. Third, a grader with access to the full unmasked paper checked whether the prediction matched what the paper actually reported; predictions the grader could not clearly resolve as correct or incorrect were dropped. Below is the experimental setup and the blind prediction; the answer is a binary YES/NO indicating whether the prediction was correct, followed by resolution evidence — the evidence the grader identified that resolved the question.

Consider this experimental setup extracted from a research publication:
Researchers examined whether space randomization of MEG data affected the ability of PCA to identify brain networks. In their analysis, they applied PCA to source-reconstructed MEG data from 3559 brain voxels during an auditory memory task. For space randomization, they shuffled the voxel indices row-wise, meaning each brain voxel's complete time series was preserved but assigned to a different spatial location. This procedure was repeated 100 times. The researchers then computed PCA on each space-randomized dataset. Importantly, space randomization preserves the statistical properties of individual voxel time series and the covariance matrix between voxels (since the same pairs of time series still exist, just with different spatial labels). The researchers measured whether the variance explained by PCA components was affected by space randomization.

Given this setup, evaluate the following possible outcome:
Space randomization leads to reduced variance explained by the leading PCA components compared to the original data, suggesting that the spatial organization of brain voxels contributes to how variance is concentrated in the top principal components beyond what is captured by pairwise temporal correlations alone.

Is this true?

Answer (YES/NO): NO